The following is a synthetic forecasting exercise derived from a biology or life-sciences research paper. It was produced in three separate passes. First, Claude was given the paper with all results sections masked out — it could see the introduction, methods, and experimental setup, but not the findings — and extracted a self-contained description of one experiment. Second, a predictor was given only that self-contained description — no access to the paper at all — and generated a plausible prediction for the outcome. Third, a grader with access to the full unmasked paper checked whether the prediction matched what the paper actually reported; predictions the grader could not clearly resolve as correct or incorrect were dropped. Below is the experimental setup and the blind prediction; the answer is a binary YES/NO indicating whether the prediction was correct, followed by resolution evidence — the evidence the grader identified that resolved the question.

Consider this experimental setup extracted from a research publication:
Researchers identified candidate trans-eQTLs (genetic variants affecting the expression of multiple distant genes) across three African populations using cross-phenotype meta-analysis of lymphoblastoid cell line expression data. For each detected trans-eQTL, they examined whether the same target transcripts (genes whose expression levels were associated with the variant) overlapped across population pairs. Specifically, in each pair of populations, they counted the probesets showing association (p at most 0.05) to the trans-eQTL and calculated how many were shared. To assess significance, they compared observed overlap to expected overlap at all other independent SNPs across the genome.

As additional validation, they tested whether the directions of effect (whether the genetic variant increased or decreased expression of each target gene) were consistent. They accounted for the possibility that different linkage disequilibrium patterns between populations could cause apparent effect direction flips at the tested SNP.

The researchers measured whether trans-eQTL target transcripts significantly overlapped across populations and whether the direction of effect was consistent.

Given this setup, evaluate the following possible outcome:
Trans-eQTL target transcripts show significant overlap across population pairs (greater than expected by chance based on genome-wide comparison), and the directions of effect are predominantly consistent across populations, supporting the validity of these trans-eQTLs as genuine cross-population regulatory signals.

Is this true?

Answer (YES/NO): YES